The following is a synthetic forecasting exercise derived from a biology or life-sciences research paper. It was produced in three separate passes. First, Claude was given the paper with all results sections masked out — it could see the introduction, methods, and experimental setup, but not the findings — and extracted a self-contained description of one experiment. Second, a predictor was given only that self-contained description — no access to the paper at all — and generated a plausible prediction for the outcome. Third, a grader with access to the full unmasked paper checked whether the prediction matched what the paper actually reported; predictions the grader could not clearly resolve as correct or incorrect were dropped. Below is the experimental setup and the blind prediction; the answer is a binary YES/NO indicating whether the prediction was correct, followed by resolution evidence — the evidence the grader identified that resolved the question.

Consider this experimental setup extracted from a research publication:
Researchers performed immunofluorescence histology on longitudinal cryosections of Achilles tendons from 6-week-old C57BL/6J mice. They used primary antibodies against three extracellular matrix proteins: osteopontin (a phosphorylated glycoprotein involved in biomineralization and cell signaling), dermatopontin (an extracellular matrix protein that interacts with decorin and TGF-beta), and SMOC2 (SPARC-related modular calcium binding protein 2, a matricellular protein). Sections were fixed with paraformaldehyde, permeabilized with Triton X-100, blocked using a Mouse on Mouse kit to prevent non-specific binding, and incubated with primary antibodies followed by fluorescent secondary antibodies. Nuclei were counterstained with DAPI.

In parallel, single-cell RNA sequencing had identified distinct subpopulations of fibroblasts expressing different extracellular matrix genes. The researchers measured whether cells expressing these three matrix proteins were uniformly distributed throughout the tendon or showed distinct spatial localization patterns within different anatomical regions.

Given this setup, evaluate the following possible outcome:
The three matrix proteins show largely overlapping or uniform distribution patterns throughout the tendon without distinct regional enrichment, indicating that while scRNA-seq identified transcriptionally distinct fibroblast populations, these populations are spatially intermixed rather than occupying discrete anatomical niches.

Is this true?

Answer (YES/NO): YES